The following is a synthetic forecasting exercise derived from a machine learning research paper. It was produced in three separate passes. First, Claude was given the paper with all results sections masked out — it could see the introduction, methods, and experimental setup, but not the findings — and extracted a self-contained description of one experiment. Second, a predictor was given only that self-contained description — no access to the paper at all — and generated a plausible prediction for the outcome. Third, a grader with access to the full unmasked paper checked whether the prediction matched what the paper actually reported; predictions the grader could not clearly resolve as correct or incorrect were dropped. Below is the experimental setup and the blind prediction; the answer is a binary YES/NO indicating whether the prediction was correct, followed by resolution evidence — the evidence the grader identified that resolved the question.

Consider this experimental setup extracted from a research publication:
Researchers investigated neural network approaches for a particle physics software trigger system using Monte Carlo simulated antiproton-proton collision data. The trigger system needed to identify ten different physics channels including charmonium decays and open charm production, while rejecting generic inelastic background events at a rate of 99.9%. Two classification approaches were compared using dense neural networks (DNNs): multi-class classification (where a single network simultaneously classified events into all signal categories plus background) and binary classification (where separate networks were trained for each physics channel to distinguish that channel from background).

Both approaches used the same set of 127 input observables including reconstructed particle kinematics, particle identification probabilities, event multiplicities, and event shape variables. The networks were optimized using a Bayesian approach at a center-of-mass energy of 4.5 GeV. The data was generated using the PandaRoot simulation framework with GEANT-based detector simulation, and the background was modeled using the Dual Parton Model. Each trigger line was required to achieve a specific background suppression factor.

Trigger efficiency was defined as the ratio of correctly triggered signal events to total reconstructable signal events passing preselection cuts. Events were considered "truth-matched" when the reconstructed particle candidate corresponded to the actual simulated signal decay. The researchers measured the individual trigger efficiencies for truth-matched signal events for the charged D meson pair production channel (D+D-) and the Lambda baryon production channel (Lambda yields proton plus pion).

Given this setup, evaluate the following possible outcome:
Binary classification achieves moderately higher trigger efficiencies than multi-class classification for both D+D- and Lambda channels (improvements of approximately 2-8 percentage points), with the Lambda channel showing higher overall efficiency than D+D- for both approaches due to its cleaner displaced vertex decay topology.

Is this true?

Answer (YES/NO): NO